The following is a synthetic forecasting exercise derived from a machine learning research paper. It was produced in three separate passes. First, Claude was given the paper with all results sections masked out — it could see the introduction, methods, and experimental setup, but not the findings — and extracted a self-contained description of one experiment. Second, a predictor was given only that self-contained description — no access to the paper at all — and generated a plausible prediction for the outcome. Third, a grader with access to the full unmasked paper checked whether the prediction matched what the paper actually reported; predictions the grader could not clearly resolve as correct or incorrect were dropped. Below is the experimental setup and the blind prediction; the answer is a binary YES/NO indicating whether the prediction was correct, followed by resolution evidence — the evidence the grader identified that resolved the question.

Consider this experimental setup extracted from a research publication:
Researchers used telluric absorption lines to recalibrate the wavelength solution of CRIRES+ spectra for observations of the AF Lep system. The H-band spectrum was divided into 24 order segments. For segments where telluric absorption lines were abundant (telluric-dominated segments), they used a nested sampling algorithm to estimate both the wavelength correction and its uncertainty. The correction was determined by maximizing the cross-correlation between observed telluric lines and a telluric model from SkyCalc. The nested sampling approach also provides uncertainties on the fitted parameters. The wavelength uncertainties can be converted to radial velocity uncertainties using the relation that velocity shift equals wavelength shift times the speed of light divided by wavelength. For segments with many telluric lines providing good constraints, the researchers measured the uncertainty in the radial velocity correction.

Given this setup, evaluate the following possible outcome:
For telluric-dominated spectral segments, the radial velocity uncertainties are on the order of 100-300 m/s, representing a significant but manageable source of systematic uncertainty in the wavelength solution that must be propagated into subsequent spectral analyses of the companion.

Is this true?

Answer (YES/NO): YES